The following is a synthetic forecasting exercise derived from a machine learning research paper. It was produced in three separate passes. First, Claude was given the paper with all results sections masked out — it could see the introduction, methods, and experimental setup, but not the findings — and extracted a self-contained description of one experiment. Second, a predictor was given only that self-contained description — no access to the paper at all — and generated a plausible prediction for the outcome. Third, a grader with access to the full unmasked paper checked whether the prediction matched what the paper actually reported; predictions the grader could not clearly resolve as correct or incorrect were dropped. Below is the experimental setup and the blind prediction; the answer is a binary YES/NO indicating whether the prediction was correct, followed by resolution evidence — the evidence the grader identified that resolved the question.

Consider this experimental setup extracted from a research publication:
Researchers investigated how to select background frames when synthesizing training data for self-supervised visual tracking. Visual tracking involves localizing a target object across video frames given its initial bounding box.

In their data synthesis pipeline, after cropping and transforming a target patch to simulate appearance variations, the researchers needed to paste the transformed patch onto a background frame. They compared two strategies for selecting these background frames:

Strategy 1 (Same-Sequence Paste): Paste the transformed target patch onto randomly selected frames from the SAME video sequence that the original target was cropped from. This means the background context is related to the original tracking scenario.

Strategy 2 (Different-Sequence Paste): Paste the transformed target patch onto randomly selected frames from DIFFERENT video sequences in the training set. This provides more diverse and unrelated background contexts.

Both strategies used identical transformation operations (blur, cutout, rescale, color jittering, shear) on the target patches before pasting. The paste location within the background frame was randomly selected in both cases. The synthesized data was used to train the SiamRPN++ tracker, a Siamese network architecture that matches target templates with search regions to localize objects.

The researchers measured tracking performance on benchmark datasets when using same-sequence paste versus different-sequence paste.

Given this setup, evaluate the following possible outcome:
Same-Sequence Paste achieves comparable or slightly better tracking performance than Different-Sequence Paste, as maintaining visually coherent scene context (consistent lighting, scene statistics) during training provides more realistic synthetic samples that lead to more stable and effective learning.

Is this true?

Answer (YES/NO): YES